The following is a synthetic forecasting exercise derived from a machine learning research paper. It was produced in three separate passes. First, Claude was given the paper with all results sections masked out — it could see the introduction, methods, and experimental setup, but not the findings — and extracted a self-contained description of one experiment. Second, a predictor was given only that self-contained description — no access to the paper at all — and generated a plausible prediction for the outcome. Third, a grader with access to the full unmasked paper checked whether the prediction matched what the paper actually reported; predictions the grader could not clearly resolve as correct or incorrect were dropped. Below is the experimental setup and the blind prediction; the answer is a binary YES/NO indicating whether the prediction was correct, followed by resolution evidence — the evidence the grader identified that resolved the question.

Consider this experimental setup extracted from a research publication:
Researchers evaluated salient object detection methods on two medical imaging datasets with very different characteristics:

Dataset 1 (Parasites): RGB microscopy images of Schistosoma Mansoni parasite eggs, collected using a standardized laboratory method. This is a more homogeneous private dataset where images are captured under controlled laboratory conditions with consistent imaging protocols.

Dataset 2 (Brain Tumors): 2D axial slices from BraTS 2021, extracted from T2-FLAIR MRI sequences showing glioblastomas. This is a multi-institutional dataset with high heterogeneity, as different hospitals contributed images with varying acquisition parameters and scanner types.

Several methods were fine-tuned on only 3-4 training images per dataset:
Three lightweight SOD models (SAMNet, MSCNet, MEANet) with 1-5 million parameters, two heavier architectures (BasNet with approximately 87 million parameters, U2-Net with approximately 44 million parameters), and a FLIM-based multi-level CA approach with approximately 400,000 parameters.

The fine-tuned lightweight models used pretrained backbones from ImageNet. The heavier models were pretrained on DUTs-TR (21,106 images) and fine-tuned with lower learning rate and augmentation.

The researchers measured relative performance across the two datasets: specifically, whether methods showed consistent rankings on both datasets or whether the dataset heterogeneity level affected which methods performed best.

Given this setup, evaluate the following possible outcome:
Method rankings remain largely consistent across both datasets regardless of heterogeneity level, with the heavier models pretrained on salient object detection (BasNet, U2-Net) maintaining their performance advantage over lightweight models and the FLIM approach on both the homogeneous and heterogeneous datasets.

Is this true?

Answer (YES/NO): NO